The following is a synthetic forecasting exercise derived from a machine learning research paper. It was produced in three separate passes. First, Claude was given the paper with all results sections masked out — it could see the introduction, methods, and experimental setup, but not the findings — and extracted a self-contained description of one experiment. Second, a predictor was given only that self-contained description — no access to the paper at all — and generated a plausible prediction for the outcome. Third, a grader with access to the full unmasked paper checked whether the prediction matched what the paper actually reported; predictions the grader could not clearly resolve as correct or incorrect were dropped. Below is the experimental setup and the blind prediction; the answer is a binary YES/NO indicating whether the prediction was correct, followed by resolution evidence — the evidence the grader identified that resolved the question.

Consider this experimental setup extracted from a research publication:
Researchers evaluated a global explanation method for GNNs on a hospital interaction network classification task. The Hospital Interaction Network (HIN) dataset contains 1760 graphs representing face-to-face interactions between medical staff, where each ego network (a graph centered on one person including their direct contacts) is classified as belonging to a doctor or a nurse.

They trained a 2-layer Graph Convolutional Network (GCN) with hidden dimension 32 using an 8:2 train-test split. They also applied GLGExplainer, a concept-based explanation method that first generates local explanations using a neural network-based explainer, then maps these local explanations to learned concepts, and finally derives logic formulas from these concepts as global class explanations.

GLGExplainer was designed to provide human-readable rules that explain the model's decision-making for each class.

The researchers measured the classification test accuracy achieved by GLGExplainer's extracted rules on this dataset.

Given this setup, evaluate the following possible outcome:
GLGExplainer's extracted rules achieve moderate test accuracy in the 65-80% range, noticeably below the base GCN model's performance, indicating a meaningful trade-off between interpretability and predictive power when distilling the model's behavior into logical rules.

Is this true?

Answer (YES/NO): NO